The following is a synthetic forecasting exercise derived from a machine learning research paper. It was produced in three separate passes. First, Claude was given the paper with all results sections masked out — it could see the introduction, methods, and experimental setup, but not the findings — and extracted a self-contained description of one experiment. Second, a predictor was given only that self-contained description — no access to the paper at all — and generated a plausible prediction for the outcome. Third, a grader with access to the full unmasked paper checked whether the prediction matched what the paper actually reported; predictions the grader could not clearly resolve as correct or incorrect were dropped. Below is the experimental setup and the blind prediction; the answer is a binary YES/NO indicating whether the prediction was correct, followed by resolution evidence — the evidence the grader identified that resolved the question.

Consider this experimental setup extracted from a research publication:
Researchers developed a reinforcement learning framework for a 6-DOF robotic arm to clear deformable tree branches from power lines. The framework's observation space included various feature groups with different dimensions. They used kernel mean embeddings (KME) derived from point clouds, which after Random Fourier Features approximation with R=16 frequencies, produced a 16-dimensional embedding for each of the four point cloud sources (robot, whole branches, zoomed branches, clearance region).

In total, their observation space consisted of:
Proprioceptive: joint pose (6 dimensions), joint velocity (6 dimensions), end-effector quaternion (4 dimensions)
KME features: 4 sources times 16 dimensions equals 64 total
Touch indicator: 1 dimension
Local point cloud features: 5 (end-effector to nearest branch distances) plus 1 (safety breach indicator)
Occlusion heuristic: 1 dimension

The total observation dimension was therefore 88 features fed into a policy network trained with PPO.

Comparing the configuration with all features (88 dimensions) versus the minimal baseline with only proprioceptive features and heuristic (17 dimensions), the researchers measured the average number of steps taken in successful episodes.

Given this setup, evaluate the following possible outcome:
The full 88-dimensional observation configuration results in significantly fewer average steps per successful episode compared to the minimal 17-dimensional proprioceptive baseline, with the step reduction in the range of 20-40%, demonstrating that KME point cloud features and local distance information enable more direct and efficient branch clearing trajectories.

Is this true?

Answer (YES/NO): NO